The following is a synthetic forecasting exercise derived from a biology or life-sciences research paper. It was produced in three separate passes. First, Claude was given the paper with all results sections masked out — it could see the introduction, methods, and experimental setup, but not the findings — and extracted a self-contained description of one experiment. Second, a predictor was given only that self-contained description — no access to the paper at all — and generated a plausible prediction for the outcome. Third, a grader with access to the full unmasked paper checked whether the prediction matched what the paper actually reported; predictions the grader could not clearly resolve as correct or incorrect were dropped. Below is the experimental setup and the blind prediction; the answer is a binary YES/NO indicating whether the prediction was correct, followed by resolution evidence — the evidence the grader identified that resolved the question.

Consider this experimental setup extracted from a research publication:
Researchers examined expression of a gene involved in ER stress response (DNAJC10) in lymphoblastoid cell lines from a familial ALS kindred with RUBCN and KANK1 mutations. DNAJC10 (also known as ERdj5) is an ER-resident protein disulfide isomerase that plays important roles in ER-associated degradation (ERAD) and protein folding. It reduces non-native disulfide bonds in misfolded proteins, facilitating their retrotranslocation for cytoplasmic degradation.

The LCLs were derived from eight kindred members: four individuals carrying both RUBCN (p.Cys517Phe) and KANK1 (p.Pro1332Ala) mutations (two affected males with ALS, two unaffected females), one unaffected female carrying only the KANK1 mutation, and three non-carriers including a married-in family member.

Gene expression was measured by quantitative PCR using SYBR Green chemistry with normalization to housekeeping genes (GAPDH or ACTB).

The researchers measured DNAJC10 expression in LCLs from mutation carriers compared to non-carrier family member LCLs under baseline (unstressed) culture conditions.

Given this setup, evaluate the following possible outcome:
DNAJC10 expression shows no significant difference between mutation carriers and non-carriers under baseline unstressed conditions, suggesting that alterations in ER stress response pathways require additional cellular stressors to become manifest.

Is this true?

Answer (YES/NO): NO